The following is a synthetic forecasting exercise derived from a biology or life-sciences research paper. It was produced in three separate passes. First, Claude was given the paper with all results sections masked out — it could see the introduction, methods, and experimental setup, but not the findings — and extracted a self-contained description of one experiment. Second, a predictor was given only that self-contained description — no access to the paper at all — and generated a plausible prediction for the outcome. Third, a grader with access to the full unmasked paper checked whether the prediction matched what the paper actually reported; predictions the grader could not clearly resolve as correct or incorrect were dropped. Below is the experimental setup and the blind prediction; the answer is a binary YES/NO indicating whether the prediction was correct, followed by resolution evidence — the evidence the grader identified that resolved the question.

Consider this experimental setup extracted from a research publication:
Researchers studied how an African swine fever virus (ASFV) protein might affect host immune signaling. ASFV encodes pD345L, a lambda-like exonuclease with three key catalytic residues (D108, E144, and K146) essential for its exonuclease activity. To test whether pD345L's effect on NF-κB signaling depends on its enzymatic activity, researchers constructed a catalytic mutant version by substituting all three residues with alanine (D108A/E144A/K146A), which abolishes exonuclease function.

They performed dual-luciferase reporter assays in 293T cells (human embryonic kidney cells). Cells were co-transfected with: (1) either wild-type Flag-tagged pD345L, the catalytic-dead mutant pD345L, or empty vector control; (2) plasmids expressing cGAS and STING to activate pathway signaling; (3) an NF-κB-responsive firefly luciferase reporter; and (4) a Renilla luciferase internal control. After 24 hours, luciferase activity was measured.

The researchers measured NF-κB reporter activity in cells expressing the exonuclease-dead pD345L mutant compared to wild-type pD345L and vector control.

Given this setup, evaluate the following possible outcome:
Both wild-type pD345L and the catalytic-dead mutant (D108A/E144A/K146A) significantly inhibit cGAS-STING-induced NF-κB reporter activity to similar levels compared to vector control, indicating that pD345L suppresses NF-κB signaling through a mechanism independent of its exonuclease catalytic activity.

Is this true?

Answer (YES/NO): YES